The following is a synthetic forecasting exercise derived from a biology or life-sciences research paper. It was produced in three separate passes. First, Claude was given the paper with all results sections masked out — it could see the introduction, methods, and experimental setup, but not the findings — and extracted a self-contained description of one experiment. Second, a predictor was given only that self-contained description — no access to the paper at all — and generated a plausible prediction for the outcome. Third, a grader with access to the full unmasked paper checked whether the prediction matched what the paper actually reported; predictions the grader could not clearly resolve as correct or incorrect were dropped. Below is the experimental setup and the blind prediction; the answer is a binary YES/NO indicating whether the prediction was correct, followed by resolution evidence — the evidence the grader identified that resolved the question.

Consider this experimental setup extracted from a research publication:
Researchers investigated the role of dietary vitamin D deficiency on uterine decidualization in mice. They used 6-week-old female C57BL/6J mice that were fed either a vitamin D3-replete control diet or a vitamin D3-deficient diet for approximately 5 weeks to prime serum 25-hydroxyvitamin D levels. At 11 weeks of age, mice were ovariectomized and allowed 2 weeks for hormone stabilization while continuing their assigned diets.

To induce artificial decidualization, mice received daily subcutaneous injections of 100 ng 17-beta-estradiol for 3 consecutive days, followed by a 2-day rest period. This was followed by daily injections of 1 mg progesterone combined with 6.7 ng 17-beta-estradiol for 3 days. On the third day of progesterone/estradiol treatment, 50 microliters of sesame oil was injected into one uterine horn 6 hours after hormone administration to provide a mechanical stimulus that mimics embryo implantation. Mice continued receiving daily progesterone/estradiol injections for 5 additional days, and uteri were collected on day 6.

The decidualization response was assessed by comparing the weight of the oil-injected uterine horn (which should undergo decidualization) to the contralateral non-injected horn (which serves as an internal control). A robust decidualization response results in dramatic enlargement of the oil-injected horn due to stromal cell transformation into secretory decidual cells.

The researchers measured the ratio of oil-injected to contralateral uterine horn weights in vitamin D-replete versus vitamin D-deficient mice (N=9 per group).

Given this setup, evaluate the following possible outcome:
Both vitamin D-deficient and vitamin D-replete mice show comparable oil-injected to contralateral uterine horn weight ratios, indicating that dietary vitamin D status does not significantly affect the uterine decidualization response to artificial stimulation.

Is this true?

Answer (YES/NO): NO